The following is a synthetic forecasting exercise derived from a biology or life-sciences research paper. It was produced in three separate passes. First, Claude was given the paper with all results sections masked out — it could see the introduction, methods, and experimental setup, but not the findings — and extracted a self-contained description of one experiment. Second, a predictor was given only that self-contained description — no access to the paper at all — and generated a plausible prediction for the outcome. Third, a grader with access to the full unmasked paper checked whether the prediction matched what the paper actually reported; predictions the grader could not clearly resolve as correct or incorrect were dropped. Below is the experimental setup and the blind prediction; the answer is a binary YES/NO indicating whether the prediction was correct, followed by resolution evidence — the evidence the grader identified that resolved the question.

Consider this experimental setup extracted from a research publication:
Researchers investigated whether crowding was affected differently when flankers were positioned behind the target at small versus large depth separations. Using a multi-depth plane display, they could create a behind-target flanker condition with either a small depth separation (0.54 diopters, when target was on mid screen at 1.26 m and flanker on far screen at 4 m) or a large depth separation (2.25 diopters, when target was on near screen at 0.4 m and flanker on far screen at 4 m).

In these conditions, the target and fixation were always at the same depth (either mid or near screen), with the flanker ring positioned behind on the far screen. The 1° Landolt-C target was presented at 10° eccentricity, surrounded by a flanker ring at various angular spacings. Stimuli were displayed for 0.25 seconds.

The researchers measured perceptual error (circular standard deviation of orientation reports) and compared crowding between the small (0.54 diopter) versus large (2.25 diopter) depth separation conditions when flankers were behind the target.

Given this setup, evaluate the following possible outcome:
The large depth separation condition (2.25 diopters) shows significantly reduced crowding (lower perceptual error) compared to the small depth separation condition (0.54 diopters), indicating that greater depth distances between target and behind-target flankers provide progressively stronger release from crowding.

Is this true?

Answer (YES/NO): NO